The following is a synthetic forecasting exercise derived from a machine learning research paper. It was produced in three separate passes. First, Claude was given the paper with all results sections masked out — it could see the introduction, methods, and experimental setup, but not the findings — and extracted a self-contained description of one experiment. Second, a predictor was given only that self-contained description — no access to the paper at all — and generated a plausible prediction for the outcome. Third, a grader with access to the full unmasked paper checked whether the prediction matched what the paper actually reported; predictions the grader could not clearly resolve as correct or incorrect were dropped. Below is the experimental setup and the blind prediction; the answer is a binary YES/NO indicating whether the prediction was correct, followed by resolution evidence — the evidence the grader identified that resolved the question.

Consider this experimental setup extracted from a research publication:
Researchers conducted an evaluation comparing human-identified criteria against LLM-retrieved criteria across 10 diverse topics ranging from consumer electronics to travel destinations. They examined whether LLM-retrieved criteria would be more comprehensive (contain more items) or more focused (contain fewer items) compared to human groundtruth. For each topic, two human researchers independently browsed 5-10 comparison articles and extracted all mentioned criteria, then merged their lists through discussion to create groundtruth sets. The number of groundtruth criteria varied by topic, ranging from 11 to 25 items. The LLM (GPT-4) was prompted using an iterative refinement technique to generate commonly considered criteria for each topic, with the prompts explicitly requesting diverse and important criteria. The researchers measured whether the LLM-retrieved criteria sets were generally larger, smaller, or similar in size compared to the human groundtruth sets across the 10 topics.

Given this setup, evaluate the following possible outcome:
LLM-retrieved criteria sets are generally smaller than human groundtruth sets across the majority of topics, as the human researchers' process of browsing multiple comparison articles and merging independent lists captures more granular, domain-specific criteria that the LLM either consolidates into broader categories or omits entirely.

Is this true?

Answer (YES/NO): NO